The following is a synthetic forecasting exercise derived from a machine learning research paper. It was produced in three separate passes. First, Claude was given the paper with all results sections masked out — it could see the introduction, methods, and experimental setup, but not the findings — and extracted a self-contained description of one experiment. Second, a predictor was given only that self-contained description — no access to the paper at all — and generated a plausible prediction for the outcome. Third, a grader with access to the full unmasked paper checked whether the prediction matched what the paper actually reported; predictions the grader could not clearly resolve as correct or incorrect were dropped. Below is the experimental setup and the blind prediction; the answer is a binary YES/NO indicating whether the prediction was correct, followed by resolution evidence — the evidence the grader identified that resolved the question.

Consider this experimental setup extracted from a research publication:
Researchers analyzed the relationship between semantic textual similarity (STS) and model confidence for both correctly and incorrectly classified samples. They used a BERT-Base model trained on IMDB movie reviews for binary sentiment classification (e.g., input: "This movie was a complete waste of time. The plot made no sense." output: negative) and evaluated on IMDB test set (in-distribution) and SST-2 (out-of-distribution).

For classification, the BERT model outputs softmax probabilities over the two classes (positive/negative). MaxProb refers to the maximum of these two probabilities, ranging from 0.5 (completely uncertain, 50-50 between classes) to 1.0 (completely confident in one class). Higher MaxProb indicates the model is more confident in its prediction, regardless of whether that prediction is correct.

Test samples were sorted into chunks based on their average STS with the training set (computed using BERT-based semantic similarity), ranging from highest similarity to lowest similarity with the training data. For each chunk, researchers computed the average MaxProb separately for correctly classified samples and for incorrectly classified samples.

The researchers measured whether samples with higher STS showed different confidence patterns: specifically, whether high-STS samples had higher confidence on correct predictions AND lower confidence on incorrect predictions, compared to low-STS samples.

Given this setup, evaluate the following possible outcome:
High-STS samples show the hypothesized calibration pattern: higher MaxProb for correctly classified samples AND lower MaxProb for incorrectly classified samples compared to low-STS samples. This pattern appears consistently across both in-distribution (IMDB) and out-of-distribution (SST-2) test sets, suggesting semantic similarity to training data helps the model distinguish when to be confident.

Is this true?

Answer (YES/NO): YES